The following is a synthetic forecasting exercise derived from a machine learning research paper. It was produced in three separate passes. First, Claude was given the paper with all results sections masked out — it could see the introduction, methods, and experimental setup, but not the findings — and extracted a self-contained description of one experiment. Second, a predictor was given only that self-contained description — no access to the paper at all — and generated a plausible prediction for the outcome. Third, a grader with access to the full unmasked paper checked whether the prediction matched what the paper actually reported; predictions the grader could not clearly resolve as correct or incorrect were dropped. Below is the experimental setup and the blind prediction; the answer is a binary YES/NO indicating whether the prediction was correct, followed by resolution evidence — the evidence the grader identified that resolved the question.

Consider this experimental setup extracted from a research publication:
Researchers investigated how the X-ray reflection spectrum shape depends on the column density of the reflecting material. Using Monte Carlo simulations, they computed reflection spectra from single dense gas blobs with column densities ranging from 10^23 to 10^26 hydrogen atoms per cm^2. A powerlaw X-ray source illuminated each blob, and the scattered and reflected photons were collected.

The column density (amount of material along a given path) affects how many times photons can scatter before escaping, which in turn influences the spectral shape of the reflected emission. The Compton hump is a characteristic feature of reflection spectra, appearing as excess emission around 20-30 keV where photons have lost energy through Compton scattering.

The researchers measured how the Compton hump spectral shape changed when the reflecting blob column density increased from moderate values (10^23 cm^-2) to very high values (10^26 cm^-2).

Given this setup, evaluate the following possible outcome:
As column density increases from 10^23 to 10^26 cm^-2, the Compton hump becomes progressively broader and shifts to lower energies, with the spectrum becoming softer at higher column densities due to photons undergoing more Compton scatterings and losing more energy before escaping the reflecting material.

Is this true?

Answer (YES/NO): NO